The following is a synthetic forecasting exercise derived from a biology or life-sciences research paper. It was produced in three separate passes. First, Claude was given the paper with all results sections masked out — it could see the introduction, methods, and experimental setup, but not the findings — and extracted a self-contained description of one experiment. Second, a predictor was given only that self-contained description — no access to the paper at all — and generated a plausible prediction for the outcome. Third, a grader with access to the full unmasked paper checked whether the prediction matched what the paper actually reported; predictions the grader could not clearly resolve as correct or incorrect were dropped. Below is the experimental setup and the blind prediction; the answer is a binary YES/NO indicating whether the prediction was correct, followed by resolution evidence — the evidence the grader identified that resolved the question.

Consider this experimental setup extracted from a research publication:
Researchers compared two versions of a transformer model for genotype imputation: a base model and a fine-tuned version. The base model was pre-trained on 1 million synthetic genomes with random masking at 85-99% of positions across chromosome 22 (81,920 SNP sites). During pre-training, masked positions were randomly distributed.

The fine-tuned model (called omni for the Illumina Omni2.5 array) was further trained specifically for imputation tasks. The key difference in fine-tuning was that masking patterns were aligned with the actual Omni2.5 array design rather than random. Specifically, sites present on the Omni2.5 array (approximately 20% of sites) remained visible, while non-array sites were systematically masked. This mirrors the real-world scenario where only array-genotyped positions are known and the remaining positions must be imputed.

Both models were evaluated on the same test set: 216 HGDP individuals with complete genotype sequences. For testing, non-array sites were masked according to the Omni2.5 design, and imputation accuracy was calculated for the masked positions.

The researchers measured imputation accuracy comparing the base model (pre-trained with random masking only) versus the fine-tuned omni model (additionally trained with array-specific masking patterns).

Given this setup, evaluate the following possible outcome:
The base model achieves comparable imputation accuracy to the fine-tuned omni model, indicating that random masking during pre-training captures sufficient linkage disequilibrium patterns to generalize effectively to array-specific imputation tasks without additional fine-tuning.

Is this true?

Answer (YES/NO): NO